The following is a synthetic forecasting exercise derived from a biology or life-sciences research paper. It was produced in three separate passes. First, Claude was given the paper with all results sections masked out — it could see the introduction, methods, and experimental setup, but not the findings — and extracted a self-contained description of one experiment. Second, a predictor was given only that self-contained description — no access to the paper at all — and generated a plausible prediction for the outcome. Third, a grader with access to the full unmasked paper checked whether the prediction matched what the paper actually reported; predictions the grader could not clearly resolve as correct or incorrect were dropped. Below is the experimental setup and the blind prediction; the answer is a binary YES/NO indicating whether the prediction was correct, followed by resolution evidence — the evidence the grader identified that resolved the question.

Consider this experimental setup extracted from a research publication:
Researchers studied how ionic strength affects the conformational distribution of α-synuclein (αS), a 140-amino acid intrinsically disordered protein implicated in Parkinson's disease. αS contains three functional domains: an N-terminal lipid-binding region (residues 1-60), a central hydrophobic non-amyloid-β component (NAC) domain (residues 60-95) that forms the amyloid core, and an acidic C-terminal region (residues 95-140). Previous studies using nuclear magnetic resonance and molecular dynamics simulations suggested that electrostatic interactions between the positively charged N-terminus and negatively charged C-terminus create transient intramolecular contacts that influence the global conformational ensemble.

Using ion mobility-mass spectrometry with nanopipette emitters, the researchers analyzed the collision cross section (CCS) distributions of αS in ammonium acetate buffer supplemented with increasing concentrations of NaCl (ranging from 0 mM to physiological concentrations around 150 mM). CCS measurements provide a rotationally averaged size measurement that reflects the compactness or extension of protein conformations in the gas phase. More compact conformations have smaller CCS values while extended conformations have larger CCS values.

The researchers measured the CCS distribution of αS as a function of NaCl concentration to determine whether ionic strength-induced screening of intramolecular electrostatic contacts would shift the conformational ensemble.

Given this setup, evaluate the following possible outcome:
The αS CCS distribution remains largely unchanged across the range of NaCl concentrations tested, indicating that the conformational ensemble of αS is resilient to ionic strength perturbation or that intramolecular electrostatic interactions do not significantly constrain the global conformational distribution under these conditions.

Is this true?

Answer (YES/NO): NO